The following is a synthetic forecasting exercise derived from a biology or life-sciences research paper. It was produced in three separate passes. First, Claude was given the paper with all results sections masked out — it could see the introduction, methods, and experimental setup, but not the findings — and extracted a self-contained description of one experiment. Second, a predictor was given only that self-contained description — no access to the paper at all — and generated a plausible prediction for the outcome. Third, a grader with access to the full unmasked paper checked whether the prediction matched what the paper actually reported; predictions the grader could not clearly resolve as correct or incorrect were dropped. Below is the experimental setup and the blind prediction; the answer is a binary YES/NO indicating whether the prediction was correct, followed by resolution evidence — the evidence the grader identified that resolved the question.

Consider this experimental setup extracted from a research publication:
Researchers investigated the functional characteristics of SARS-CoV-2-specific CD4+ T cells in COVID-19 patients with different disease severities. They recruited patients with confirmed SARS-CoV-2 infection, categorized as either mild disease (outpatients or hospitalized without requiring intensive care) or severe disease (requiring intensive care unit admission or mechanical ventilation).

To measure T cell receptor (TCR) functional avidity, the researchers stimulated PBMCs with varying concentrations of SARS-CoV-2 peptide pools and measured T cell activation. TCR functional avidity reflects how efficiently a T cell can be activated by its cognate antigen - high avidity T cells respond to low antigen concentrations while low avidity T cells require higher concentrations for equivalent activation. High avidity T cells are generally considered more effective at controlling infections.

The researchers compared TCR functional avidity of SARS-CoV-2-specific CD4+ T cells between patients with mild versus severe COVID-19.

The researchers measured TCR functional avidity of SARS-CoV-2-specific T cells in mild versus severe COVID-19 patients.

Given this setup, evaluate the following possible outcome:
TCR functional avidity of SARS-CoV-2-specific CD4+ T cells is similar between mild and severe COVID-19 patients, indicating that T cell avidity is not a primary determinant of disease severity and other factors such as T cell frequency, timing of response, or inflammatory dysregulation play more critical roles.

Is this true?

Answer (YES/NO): NO